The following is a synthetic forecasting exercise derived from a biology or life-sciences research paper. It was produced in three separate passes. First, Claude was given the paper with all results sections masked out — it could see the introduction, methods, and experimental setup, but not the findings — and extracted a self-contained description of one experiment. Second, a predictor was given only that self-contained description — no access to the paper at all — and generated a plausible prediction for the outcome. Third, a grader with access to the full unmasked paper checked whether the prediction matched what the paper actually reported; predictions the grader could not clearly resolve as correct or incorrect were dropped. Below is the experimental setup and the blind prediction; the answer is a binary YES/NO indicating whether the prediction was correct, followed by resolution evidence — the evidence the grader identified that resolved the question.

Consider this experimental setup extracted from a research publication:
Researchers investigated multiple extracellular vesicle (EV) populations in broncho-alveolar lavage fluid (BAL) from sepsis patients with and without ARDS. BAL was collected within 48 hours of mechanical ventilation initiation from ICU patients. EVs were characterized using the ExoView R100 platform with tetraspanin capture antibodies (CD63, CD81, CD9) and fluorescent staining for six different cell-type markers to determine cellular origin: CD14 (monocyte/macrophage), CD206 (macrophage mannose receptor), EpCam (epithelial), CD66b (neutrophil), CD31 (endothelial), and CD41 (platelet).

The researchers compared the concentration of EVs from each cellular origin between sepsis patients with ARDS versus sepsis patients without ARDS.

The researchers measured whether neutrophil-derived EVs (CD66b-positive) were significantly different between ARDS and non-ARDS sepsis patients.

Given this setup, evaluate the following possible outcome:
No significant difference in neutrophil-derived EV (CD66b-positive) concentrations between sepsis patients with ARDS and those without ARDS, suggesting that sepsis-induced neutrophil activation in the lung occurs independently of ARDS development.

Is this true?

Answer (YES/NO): YES